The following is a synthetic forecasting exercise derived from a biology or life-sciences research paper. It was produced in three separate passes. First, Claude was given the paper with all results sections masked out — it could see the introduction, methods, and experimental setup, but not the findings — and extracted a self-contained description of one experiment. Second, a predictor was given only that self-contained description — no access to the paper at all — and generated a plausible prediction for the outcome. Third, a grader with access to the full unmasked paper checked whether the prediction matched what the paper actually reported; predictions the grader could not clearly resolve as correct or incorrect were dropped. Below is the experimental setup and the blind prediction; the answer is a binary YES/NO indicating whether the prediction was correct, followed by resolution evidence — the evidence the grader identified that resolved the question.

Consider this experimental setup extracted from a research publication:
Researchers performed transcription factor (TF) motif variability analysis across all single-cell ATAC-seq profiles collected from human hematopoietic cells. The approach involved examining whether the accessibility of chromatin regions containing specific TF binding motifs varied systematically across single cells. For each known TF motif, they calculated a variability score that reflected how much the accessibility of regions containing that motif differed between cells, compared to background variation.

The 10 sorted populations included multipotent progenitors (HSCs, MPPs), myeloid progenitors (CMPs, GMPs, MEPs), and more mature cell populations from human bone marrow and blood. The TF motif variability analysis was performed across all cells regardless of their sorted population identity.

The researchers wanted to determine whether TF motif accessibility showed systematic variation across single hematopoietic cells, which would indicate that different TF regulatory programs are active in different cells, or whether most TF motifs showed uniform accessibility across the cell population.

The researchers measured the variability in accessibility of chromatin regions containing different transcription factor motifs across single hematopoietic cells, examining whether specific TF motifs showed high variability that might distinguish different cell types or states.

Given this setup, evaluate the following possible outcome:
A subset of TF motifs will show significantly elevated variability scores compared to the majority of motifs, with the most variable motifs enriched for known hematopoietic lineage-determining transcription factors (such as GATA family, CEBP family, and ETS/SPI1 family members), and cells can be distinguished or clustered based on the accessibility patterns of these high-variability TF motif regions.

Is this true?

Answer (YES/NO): YES